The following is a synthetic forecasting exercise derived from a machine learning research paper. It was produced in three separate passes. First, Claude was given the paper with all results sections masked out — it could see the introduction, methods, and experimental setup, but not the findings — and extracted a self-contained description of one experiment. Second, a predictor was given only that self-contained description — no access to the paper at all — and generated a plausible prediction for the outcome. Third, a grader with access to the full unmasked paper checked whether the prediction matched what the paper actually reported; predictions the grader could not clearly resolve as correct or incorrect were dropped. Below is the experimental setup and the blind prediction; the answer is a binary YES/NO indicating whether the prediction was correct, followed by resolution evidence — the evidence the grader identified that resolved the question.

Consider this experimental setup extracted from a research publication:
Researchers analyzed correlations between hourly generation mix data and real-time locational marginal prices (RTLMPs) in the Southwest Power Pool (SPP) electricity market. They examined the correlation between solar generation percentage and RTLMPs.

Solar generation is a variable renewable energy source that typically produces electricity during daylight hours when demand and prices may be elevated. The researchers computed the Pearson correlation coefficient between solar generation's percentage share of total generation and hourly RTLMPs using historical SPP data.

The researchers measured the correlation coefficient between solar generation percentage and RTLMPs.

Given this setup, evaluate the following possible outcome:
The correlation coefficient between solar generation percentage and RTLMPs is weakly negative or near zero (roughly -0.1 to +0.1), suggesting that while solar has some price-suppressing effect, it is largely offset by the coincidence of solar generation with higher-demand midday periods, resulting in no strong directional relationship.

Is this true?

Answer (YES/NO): NO